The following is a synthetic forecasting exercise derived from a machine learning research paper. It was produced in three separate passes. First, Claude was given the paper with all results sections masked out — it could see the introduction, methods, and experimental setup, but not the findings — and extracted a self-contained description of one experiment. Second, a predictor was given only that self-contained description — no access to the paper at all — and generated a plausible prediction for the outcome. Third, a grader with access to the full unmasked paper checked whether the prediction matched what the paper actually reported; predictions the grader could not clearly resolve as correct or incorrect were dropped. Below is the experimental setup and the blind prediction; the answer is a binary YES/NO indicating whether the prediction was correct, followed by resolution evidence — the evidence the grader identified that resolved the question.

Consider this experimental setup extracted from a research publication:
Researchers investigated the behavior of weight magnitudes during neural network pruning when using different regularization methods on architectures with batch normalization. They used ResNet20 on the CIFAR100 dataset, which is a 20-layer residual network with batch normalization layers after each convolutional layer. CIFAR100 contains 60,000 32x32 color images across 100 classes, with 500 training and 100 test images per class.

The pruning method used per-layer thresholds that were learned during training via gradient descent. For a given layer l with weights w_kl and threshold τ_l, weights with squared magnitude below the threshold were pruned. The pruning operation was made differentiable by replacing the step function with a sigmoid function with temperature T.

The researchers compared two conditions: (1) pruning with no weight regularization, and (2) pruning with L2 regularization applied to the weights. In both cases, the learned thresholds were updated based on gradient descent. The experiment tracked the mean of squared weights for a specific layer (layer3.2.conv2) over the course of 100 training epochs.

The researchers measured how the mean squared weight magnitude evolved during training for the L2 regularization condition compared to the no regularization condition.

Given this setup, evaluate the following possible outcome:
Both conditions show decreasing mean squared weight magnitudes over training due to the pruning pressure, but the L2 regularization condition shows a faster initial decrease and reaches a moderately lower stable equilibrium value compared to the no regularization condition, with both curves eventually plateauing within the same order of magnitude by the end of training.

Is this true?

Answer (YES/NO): NO